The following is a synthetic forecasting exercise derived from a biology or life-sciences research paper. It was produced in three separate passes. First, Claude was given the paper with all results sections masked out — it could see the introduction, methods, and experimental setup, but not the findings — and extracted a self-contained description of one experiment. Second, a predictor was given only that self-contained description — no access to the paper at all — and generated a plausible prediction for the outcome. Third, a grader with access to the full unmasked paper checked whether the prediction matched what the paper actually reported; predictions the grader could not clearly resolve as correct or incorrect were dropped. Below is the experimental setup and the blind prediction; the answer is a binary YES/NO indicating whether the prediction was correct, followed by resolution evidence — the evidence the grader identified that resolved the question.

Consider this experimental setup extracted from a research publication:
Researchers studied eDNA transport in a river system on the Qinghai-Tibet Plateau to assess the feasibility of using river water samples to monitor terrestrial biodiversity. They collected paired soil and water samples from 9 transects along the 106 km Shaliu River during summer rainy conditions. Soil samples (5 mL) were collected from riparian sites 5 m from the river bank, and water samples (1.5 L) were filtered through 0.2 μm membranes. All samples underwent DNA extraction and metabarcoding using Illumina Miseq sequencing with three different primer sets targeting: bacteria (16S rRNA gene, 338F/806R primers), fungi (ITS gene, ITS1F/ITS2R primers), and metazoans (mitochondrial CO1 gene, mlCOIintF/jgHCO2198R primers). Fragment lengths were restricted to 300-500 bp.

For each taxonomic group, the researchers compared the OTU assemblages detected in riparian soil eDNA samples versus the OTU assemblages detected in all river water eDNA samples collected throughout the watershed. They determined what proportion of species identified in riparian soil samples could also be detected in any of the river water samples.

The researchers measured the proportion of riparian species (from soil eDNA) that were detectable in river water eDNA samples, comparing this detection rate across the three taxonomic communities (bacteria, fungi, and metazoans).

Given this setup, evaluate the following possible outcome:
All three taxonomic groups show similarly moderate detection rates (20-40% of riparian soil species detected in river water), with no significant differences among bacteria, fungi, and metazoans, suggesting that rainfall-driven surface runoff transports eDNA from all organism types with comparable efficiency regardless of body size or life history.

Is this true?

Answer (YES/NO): NO